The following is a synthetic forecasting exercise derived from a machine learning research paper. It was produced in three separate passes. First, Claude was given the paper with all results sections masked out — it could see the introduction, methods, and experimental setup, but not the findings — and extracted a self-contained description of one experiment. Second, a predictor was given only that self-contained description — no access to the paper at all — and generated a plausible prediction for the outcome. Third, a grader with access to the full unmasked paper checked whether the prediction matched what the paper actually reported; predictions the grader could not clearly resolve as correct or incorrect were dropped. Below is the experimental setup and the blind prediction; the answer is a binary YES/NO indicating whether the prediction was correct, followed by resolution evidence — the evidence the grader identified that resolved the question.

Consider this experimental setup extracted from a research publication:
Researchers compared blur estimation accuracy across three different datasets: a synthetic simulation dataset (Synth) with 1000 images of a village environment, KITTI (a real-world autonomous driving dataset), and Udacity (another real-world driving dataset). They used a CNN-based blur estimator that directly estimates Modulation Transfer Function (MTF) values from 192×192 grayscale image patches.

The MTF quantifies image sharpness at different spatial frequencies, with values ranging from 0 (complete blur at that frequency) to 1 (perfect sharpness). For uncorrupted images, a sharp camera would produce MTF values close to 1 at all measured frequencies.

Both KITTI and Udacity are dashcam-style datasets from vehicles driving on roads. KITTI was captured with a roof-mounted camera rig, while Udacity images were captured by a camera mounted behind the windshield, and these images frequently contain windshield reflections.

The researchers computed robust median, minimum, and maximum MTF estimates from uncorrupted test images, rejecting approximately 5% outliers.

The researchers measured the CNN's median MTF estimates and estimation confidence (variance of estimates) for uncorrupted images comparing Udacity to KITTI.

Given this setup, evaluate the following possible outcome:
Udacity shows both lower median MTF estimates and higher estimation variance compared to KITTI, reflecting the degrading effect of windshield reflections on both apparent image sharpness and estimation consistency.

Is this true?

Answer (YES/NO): YES